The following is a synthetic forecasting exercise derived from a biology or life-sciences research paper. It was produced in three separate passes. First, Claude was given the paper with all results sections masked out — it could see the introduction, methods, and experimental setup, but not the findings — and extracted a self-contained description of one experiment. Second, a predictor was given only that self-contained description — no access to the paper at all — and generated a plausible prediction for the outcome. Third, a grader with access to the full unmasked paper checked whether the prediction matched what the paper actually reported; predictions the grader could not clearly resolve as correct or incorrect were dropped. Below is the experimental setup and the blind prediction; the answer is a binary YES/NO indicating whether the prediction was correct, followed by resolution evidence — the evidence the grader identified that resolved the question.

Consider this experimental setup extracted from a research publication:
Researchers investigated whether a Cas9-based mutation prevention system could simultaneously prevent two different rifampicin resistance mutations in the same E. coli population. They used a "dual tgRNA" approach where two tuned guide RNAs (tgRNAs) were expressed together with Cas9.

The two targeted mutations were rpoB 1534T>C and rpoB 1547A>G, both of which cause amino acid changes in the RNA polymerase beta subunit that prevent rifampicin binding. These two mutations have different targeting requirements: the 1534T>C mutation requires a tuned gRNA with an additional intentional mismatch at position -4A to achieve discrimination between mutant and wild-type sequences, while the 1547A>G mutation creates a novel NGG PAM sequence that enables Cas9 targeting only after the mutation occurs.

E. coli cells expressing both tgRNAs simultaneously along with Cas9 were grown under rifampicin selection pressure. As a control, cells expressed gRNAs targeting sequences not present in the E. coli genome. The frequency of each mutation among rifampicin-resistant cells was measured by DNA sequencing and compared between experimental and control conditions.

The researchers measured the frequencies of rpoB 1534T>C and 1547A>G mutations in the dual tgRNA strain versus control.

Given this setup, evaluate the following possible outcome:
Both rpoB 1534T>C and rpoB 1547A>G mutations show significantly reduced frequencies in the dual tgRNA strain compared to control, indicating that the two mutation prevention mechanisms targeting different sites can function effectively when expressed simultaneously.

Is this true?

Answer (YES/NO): YES